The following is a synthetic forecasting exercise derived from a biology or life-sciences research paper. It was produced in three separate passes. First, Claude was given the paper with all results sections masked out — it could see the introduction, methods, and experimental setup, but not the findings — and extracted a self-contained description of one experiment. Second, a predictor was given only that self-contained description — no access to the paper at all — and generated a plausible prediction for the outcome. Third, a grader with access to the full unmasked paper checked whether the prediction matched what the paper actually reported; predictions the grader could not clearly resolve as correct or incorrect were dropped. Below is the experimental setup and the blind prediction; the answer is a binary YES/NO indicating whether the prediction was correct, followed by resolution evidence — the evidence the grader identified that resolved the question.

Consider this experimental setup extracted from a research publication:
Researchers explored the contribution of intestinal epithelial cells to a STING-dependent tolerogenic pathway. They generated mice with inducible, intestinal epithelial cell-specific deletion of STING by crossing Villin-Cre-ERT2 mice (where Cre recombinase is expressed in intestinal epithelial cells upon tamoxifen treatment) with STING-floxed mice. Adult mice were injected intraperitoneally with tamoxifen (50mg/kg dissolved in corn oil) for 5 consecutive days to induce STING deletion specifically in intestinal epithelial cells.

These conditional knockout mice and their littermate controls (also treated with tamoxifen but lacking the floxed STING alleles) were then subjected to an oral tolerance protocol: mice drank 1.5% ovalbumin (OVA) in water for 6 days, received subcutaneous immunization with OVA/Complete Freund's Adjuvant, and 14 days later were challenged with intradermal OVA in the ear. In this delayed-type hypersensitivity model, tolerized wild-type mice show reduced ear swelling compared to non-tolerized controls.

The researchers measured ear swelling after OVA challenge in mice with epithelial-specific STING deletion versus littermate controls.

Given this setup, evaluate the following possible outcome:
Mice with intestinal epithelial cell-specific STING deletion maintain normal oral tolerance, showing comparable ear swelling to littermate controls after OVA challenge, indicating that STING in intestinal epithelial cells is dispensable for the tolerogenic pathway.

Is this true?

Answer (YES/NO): NO